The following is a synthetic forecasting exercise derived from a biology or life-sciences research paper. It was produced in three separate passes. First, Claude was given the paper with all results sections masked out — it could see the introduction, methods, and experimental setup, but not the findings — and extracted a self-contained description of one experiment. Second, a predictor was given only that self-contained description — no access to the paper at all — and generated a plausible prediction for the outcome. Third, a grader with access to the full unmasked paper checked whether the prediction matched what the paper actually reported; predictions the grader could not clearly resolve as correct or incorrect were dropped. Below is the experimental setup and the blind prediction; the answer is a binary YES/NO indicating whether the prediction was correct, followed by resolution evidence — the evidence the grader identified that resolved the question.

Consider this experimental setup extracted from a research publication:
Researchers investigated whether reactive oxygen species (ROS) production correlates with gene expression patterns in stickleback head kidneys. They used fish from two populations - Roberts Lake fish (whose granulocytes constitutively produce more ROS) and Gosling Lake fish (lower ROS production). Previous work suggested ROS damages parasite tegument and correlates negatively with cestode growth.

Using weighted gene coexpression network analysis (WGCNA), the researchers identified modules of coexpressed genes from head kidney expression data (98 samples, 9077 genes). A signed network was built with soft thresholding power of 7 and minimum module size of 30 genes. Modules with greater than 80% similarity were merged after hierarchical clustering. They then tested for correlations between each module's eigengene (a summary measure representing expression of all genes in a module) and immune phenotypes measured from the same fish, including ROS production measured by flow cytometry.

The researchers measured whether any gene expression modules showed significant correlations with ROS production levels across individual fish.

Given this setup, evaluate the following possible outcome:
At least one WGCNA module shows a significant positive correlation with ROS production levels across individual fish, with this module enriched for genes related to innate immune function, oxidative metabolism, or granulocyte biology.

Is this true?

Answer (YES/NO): YES